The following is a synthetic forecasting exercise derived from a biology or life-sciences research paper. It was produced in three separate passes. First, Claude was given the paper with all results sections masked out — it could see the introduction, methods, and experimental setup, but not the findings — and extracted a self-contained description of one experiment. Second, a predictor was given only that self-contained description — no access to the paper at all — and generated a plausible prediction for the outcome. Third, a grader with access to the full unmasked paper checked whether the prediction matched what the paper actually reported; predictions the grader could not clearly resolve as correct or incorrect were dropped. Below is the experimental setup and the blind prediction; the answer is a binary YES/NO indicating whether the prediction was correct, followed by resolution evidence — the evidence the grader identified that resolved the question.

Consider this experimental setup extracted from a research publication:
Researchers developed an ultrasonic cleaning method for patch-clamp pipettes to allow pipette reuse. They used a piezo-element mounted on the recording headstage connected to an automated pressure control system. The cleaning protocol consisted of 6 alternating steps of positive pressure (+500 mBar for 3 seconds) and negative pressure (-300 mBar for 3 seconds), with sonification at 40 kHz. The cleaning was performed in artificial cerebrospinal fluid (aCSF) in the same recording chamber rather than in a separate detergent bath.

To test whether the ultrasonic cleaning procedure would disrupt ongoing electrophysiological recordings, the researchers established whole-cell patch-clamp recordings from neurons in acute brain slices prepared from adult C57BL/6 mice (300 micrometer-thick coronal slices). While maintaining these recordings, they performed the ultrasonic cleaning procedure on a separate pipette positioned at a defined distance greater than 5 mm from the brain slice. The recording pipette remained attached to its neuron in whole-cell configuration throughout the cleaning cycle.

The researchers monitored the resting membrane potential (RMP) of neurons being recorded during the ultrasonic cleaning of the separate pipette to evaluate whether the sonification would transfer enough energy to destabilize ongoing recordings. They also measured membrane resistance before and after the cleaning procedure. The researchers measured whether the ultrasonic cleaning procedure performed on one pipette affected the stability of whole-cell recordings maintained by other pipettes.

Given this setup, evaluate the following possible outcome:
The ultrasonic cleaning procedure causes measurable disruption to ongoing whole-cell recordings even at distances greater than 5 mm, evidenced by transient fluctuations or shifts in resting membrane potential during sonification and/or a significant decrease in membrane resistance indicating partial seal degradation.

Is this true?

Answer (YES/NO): NO